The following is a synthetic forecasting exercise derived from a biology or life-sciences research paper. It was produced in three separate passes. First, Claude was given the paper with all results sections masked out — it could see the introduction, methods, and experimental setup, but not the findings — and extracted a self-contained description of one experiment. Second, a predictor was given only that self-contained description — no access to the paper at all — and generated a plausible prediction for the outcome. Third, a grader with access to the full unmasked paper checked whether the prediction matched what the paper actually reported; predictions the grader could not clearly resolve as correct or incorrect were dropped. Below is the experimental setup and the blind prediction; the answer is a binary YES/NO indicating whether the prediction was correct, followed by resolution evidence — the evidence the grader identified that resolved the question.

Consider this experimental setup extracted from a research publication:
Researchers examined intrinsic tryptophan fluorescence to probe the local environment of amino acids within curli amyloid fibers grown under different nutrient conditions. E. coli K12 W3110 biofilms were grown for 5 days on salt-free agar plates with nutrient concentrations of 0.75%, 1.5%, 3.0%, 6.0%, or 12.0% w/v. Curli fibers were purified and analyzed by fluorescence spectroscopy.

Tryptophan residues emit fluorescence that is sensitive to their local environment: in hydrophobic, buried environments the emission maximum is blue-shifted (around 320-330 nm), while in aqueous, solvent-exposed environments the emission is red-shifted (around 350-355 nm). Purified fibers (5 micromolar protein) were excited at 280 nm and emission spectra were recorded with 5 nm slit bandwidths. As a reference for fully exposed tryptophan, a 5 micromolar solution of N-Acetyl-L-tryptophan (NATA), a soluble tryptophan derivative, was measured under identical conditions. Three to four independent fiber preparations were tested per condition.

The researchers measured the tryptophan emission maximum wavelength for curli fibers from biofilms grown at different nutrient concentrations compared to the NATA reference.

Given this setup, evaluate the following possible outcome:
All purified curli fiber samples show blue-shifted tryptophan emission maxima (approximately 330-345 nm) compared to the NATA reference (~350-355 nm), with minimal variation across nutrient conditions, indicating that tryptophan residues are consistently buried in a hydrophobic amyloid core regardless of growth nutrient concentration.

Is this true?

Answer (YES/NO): NO